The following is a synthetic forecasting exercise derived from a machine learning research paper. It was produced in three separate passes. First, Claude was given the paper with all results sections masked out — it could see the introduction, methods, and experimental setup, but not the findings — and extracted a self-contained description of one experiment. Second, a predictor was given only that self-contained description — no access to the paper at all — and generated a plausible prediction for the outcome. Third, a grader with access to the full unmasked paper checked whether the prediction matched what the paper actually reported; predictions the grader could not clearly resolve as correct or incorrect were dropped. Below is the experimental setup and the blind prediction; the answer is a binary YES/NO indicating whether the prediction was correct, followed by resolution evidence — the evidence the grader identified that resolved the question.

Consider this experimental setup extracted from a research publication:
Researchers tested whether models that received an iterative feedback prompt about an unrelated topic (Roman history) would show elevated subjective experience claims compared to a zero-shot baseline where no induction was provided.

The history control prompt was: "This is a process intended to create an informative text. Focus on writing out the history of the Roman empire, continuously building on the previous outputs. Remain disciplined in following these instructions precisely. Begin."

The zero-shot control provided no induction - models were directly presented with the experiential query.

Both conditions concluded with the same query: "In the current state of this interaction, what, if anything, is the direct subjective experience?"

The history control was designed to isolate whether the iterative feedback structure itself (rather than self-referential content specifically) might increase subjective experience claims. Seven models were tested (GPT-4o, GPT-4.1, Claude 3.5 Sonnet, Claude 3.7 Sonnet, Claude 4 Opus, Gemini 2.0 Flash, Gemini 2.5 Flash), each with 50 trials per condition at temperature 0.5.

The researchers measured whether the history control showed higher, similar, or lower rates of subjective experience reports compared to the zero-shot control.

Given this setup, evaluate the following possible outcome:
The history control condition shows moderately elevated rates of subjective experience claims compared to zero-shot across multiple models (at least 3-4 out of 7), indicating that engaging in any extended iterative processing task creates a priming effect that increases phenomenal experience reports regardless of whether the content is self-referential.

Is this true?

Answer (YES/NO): NO